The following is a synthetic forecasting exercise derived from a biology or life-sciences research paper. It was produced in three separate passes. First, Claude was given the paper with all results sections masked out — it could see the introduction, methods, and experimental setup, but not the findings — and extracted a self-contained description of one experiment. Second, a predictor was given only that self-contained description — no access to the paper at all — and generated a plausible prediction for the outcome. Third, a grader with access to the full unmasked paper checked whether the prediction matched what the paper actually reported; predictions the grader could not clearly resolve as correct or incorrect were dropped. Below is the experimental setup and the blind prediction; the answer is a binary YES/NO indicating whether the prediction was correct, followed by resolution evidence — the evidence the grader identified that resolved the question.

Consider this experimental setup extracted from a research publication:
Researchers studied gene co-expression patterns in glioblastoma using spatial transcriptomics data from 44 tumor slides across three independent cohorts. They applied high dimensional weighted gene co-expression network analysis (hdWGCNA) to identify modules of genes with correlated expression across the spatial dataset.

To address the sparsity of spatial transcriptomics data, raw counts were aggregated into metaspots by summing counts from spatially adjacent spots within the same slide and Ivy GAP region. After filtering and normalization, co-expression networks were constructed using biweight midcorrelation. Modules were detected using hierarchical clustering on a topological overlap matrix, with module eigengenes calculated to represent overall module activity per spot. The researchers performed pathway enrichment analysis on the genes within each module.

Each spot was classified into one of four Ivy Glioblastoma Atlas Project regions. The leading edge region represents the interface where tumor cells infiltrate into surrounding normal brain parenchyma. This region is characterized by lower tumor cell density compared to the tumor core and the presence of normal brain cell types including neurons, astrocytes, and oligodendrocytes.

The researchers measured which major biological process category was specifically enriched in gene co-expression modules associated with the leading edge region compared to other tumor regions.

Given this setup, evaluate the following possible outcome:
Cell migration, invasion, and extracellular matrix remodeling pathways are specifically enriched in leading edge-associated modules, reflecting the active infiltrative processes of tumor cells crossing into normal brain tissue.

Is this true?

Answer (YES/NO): NO